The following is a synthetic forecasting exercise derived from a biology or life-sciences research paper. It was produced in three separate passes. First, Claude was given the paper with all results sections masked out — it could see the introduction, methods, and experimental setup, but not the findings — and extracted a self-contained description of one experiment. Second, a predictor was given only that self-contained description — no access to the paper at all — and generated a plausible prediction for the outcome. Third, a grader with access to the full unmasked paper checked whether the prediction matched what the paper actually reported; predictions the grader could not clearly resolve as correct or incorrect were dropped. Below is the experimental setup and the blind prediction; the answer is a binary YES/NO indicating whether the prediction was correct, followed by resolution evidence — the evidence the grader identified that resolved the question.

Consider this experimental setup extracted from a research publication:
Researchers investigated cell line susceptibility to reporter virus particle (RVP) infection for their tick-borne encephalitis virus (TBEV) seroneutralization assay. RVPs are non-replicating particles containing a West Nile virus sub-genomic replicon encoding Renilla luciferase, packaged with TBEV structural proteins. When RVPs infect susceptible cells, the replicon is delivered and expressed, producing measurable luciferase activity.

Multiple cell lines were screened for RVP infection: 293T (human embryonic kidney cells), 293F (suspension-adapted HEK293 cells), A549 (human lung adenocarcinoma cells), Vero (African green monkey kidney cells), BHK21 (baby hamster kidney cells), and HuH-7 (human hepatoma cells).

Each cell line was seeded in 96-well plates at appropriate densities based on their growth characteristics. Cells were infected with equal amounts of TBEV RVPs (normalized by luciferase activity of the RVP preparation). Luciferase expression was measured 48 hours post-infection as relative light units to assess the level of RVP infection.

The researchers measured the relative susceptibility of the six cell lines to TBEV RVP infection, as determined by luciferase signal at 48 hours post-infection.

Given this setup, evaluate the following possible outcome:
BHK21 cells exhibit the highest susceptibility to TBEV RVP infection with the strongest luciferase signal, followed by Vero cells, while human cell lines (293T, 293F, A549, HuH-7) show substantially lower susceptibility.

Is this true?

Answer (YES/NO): NO